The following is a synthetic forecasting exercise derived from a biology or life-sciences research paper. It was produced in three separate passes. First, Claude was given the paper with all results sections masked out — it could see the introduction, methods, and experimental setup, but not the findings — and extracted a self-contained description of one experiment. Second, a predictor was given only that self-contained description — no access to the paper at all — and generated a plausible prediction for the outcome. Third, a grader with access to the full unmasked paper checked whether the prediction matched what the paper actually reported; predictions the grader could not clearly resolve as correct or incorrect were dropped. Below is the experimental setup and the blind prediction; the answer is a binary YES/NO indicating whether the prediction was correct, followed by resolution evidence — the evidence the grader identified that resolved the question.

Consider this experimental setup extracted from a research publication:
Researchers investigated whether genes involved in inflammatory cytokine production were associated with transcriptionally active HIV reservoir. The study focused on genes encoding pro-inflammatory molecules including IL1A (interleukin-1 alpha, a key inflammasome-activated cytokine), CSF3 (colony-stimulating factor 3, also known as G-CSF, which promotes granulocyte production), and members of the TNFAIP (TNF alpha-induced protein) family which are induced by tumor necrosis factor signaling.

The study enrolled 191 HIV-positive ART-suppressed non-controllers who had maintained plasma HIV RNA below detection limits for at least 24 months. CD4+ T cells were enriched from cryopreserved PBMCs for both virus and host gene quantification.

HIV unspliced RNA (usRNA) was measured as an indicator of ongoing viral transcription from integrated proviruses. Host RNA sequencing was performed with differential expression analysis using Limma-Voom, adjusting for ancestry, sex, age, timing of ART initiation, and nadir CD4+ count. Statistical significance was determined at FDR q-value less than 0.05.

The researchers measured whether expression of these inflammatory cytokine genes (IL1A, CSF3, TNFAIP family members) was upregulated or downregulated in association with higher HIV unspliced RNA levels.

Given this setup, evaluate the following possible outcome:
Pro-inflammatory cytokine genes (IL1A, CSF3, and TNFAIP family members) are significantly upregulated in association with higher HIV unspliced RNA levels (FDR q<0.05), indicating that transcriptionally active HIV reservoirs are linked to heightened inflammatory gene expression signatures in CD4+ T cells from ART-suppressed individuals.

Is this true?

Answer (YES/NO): NO